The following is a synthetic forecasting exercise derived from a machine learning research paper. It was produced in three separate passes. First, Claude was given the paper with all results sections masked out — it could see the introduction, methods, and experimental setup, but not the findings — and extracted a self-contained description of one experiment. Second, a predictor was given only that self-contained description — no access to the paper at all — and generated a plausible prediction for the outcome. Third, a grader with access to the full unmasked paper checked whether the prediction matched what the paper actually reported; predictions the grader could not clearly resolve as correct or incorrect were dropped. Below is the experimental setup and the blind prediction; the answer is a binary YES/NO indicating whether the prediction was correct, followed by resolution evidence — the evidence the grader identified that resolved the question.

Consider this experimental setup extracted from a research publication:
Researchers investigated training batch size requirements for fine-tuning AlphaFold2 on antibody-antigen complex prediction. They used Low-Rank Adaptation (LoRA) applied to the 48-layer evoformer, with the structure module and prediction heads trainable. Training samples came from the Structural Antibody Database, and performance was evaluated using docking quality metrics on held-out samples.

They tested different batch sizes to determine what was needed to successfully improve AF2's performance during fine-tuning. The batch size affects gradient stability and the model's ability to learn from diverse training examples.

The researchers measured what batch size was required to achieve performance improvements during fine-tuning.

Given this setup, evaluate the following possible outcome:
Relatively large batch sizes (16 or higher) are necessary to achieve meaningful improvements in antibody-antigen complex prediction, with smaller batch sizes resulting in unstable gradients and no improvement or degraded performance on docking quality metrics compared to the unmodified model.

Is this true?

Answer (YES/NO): NO